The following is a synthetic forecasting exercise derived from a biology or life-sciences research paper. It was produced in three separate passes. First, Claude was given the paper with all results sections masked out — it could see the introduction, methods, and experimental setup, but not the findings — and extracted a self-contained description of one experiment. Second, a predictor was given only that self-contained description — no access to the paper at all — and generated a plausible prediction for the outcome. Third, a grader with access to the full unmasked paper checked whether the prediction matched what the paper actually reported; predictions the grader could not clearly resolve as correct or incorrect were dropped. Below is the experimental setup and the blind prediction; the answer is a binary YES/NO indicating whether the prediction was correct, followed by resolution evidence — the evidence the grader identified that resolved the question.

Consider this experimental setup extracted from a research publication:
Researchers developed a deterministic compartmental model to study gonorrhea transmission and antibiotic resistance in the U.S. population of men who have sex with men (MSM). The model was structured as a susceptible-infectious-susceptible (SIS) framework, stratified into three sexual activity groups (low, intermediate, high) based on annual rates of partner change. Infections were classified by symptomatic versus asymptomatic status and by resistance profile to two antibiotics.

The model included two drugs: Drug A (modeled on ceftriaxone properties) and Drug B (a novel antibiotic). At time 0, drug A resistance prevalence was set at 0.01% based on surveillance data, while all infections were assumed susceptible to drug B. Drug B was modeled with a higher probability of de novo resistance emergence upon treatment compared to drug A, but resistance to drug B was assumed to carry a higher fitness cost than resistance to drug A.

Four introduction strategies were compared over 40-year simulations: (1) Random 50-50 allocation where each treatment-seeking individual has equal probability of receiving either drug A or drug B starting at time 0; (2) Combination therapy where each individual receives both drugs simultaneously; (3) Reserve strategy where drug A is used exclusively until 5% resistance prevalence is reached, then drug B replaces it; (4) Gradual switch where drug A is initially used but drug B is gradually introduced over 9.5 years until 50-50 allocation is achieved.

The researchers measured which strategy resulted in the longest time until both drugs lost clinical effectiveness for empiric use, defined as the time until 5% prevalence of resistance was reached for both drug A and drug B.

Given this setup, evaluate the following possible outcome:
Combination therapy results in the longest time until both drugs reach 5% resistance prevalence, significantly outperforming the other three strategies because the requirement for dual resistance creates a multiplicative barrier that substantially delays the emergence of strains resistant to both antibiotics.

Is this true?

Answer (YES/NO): NO